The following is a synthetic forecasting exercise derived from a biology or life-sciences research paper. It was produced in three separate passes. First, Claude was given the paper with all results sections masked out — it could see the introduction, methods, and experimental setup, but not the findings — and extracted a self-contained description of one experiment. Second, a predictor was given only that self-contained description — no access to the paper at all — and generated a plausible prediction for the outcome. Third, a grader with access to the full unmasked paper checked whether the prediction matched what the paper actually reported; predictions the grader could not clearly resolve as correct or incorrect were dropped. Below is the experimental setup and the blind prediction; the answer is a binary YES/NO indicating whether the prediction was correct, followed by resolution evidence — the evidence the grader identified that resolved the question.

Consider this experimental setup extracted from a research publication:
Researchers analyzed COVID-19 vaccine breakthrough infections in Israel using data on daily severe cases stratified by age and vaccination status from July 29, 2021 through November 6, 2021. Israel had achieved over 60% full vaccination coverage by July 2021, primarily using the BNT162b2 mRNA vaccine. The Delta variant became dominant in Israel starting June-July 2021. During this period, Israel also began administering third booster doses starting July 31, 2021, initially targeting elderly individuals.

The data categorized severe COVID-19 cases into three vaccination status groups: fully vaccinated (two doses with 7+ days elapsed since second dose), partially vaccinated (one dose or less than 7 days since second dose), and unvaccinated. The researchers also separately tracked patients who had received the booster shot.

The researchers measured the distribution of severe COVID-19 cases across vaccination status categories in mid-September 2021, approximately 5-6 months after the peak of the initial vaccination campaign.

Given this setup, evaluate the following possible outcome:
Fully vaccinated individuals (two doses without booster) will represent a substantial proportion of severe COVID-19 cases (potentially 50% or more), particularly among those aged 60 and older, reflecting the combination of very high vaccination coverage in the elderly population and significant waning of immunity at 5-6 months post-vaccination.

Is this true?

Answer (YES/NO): NO